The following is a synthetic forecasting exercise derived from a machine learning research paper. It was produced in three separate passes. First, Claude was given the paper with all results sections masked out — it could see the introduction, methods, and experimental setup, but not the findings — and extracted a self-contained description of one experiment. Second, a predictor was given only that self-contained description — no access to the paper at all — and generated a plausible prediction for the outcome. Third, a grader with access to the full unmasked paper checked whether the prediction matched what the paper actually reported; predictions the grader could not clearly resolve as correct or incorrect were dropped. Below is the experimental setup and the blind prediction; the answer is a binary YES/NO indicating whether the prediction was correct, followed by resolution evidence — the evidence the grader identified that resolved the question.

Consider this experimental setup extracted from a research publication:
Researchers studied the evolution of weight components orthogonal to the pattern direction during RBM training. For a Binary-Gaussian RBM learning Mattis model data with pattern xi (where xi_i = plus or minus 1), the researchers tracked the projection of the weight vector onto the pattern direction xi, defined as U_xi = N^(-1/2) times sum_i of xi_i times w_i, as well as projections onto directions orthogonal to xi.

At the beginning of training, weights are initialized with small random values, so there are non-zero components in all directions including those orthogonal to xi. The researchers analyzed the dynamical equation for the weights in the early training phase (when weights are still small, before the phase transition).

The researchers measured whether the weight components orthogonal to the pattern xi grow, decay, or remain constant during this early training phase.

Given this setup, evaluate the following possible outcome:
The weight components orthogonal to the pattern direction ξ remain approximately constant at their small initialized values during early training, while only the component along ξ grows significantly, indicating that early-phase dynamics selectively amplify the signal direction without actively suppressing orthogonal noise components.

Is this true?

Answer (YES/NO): YES